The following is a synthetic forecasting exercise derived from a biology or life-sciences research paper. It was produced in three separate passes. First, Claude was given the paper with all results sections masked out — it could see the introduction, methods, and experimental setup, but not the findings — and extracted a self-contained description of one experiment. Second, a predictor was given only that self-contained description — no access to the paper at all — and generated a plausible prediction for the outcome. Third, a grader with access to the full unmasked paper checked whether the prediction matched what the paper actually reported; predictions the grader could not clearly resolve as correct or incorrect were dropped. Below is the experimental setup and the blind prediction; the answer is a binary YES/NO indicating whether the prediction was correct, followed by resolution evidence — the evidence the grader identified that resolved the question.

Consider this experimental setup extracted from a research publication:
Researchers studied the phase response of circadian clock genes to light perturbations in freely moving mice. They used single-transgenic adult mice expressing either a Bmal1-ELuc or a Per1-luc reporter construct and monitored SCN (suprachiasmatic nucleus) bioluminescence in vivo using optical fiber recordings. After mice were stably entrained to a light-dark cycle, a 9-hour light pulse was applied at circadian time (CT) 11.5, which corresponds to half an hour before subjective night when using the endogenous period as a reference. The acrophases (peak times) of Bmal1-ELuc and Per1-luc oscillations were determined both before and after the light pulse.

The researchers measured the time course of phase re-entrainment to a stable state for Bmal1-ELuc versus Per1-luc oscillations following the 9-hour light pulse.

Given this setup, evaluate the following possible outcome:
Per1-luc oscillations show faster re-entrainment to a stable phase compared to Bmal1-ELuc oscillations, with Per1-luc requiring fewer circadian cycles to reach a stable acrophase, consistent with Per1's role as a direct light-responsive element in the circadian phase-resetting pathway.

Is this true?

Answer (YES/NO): YES